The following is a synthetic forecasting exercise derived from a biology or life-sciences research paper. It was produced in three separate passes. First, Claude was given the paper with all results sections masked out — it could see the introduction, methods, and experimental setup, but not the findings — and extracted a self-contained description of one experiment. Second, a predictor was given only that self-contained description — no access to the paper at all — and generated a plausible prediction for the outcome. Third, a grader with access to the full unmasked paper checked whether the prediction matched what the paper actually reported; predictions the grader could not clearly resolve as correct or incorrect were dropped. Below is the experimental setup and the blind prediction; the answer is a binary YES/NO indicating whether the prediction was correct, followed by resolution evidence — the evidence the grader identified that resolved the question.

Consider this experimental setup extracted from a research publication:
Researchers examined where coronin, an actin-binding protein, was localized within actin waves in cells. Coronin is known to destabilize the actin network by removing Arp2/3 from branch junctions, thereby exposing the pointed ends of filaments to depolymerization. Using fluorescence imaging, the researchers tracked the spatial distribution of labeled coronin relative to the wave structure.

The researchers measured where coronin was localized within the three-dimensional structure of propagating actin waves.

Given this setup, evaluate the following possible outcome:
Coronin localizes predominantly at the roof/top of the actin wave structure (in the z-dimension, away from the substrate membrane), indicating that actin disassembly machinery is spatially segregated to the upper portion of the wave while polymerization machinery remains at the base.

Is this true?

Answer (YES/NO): NO